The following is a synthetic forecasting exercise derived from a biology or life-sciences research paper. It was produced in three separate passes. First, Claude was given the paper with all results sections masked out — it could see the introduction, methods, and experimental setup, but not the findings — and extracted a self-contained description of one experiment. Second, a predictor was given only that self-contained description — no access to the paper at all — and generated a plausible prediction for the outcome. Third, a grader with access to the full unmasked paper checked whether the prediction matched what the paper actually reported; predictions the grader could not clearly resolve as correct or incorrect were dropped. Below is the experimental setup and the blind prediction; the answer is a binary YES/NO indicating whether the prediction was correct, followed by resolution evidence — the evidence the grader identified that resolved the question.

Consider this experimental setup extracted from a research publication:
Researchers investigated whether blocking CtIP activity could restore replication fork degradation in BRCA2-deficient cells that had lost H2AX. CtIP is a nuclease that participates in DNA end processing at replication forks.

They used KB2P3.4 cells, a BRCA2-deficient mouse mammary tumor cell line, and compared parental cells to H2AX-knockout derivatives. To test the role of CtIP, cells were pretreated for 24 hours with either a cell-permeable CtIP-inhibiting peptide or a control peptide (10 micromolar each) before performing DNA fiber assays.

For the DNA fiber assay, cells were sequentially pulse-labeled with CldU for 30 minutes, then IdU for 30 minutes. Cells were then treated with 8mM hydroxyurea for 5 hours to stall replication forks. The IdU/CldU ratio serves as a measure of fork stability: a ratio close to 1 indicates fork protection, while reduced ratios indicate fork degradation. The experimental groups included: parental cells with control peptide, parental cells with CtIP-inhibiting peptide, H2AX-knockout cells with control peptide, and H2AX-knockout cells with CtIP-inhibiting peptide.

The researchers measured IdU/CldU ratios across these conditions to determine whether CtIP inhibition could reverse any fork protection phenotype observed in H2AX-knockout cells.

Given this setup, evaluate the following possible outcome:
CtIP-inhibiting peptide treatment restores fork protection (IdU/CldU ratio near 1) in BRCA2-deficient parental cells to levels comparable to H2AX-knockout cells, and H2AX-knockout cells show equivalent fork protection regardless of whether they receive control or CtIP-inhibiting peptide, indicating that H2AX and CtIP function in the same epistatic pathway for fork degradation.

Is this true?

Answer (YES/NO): NO